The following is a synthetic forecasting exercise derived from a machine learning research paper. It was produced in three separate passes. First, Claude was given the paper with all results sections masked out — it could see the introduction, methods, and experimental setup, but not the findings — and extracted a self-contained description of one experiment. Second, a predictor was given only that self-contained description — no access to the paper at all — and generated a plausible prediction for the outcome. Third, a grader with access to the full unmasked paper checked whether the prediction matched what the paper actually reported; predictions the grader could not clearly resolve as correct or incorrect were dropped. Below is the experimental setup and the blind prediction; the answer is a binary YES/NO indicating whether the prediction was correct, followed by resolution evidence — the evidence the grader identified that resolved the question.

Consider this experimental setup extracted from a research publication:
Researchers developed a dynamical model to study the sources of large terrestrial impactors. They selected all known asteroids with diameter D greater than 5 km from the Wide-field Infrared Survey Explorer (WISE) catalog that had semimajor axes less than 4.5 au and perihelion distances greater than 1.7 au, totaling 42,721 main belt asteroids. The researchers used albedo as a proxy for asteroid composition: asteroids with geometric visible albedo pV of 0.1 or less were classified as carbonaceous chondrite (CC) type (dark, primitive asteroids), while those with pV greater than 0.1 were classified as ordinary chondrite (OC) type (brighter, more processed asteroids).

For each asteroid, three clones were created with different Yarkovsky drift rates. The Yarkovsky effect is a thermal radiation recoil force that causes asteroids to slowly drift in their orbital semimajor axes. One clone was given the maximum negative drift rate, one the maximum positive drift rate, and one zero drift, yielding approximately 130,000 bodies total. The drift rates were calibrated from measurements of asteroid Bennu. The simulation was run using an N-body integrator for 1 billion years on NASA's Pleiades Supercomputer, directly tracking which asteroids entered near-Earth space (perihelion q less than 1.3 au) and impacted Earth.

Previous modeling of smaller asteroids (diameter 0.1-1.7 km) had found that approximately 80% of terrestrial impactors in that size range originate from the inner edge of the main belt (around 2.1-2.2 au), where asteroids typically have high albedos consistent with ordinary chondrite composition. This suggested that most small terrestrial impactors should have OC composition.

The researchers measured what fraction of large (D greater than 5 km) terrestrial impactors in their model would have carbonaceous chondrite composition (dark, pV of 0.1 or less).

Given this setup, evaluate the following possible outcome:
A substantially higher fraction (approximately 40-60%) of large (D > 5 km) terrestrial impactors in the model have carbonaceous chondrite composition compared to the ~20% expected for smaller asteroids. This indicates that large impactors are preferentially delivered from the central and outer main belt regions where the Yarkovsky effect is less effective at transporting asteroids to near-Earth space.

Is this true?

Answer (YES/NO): YES